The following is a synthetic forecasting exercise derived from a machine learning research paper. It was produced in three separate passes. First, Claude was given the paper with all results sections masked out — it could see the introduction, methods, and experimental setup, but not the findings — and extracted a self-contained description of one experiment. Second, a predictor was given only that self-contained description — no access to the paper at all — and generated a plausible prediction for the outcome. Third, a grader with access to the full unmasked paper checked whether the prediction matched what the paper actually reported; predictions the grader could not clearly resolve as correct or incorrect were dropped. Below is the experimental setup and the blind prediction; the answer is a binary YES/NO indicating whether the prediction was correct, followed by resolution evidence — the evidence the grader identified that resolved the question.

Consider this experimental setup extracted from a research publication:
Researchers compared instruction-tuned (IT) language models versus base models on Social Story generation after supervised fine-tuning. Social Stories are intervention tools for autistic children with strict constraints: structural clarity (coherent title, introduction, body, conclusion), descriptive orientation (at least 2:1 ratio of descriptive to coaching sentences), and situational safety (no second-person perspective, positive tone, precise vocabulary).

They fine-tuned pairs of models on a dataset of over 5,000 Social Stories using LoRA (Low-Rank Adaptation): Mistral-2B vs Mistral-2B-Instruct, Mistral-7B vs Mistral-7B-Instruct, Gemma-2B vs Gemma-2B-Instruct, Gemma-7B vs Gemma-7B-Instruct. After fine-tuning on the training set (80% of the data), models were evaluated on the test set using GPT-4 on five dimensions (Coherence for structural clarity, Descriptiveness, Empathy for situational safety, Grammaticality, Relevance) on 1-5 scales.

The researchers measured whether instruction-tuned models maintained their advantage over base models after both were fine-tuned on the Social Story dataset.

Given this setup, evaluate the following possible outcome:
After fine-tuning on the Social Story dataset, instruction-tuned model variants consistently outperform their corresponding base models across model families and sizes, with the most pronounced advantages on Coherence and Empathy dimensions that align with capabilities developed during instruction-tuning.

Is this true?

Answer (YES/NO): NO